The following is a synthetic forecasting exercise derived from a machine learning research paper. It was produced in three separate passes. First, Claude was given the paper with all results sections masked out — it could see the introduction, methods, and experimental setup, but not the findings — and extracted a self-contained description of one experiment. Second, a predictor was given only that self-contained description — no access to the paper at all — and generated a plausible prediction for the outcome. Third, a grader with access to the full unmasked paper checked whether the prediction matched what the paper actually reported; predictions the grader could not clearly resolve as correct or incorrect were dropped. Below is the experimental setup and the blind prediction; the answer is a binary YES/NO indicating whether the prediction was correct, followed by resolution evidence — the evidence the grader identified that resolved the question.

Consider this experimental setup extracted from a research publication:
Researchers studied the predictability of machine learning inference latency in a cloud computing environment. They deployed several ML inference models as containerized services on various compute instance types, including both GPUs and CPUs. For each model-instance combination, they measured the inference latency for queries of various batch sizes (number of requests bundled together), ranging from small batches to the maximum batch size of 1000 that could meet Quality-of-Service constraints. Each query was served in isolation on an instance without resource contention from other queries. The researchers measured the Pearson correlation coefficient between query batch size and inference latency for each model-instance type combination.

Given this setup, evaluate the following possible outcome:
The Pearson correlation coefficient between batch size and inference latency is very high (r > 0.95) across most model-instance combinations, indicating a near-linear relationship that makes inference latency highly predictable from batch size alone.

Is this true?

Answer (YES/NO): YES